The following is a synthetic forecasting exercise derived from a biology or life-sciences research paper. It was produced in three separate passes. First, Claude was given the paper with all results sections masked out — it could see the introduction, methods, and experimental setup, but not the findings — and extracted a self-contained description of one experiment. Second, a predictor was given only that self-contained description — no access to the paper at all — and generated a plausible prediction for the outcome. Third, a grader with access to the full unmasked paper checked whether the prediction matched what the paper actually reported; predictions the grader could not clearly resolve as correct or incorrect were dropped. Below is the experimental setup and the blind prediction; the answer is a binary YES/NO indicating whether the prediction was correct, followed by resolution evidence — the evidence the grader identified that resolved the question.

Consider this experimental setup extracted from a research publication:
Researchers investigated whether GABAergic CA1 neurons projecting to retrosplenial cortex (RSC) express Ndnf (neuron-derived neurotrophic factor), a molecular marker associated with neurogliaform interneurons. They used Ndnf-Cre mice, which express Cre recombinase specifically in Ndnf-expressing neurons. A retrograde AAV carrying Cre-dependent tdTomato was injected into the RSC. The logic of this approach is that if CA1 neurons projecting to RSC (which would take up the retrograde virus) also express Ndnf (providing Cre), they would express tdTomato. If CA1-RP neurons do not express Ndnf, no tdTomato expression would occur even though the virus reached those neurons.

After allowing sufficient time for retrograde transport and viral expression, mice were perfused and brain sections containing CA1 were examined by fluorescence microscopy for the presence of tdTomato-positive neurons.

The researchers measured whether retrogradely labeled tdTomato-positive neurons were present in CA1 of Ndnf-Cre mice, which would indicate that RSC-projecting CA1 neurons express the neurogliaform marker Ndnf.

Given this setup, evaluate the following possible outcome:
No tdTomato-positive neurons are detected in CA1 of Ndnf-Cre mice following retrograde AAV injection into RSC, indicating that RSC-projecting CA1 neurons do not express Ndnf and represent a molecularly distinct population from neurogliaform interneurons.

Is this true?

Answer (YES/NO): NO